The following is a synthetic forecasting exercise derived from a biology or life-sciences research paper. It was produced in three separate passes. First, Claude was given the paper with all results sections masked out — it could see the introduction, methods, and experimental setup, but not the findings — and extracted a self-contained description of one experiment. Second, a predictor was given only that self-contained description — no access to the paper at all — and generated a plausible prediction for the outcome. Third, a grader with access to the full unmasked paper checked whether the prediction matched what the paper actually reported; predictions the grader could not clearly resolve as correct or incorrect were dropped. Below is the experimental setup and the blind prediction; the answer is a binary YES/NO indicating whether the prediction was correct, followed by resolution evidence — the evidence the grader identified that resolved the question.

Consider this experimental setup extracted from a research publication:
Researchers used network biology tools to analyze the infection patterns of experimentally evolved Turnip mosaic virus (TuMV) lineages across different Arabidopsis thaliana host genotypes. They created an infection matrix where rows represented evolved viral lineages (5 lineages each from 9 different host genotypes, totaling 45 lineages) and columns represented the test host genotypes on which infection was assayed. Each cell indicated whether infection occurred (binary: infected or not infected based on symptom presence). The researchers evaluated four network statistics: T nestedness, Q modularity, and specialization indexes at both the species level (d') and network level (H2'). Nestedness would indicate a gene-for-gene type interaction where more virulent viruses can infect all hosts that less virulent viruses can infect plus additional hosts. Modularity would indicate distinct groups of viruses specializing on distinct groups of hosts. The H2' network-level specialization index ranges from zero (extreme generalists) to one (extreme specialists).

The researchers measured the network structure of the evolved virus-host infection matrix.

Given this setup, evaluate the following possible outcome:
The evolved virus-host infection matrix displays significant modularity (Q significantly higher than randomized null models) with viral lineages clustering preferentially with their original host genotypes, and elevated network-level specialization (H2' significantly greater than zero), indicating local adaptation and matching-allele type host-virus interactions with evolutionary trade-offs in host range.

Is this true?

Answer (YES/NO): NO